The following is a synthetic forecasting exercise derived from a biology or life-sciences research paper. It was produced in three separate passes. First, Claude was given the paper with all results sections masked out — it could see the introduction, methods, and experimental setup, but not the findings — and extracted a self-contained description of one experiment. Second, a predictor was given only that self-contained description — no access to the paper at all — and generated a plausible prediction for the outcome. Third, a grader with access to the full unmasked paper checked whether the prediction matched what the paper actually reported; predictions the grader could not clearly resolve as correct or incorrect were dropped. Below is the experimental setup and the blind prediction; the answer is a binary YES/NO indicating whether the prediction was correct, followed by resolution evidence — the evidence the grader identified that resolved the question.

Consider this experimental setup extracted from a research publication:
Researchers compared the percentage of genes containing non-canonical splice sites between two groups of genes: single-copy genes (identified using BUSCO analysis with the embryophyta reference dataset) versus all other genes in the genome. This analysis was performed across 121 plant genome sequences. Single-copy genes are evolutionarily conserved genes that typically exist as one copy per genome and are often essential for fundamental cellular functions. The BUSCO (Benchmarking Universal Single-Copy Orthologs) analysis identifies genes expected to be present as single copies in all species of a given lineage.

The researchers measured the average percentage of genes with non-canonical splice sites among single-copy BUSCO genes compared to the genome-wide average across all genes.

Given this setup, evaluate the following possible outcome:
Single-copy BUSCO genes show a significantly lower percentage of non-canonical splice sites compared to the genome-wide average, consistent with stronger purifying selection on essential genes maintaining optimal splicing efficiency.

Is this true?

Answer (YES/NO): NO